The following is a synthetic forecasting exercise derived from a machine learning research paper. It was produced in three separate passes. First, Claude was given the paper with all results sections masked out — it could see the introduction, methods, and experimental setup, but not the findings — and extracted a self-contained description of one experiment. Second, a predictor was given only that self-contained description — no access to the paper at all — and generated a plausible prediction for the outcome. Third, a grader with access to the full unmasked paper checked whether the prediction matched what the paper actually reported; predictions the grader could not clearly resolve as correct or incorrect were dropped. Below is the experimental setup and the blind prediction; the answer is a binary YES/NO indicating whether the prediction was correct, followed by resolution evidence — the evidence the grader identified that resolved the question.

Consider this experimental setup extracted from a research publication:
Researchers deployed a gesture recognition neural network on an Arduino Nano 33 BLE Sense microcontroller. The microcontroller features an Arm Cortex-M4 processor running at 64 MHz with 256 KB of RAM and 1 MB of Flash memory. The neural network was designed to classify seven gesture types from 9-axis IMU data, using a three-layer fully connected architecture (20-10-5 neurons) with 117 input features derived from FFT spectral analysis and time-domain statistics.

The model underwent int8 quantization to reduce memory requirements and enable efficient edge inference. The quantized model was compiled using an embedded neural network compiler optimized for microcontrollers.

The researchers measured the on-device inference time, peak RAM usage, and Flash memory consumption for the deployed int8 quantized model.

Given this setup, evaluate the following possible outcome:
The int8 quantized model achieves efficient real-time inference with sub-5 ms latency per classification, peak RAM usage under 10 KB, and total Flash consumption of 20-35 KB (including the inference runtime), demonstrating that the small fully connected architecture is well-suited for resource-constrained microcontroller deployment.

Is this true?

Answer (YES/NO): NO